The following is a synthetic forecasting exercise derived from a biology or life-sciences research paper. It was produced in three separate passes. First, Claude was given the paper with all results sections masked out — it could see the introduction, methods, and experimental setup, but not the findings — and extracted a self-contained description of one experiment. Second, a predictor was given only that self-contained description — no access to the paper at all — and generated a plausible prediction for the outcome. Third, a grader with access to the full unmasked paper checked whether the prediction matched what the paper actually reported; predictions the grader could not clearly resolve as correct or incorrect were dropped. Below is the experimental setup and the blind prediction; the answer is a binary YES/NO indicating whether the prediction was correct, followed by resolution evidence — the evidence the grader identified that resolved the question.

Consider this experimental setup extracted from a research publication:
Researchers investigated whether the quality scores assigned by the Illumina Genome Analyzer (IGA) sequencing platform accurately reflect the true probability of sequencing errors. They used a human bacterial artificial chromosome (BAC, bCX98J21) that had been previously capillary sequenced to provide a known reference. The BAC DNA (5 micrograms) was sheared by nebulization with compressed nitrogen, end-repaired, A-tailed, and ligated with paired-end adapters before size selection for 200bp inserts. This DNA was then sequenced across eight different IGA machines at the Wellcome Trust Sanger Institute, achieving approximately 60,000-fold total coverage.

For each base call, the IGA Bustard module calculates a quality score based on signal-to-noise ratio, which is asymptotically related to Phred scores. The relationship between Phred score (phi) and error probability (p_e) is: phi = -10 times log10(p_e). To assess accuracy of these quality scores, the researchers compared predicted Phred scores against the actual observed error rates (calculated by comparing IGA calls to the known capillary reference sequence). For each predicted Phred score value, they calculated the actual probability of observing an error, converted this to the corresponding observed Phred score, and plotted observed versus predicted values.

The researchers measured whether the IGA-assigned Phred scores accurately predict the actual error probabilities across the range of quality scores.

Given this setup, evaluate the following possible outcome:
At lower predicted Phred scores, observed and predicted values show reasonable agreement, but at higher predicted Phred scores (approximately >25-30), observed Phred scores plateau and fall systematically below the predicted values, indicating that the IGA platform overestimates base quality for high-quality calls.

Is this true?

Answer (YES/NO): NO